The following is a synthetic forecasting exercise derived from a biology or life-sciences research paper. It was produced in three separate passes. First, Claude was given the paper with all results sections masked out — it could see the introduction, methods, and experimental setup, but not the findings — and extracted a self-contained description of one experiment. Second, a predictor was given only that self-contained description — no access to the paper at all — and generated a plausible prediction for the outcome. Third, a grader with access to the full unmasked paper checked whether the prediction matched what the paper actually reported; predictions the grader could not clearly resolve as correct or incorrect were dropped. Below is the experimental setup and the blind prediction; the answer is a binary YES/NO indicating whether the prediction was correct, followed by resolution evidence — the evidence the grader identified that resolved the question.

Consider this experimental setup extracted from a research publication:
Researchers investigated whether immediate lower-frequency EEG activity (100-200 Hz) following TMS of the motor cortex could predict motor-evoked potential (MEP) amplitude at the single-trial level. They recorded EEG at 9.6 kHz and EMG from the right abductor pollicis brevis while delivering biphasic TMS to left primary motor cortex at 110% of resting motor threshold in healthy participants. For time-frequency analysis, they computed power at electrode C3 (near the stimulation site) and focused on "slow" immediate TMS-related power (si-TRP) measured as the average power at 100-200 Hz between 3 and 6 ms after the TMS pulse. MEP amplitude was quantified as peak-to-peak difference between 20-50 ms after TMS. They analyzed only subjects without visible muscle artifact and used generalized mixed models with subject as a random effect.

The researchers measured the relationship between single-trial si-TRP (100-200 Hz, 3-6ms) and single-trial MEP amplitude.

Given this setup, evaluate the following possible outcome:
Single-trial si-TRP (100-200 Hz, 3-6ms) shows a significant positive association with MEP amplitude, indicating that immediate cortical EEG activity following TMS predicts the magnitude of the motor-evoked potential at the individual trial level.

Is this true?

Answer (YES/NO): YES